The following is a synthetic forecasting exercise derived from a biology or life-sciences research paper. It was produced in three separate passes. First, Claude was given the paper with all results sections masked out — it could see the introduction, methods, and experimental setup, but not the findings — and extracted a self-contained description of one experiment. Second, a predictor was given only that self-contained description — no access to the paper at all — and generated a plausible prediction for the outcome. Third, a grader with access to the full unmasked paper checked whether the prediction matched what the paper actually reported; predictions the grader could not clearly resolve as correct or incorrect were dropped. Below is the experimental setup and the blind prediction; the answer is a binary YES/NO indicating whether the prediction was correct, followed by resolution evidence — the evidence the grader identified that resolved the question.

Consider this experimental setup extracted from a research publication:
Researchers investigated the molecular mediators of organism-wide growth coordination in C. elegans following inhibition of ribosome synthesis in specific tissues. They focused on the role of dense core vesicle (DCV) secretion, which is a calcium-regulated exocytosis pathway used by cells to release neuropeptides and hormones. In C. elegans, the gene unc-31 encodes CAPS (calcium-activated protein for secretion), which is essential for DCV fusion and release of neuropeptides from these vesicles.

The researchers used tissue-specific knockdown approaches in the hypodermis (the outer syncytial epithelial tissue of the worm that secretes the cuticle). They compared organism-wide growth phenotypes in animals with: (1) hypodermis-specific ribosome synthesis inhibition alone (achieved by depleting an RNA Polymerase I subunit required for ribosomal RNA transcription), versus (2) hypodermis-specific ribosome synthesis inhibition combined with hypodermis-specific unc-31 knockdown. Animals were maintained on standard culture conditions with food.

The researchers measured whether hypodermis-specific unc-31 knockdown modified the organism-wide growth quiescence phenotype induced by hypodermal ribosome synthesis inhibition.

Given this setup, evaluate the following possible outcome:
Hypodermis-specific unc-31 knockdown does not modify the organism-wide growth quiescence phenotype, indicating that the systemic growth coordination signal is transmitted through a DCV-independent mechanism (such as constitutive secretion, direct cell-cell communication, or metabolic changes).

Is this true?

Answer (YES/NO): NO